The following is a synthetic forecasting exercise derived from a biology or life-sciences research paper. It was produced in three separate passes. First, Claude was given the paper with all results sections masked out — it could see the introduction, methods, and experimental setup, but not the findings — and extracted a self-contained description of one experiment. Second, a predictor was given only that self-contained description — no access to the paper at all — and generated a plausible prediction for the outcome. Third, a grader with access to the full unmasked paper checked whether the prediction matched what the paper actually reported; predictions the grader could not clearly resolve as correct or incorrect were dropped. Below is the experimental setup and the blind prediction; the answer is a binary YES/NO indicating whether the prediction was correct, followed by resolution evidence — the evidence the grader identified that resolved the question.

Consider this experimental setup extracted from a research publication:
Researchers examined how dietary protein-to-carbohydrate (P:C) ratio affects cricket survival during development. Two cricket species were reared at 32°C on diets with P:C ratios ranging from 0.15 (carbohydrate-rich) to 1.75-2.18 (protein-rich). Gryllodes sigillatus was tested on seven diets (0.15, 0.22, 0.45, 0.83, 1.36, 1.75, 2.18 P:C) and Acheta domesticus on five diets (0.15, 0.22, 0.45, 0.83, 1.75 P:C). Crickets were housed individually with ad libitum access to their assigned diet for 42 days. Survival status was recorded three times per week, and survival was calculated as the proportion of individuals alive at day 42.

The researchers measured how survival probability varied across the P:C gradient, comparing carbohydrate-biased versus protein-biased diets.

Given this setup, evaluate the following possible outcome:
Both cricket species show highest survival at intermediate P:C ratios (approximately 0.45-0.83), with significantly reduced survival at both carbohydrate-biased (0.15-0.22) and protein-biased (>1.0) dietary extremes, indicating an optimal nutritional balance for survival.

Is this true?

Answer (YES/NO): NO